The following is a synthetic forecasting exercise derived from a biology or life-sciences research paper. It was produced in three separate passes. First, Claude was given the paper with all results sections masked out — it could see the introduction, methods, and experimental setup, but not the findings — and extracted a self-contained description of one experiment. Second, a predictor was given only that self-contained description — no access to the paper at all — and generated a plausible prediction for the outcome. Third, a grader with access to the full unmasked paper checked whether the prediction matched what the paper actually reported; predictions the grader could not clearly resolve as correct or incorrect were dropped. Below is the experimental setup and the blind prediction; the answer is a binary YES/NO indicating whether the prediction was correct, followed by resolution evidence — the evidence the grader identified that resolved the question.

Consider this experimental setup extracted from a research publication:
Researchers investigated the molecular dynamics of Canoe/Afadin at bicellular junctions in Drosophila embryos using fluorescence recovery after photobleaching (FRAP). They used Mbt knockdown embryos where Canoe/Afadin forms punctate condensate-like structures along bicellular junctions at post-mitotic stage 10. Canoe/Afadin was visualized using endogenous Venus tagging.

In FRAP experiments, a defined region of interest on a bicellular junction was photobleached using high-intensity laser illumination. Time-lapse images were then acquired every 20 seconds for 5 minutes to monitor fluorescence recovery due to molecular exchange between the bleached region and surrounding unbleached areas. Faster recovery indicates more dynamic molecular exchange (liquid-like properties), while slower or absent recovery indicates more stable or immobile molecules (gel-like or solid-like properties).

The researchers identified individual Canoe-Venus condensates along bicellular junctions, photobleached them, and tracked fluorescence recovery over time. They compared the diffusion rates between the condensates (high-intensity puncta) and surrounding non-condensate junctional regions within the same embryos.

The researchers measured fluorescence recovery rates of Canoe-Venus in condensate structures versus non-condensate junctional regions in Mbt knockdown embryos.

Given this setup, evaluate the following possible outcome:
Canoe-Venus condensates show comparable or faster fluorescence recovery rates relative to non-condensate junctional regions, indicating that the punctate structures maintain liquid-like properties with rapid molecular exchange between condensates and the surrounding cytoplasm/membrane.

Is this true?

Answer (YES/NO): NO